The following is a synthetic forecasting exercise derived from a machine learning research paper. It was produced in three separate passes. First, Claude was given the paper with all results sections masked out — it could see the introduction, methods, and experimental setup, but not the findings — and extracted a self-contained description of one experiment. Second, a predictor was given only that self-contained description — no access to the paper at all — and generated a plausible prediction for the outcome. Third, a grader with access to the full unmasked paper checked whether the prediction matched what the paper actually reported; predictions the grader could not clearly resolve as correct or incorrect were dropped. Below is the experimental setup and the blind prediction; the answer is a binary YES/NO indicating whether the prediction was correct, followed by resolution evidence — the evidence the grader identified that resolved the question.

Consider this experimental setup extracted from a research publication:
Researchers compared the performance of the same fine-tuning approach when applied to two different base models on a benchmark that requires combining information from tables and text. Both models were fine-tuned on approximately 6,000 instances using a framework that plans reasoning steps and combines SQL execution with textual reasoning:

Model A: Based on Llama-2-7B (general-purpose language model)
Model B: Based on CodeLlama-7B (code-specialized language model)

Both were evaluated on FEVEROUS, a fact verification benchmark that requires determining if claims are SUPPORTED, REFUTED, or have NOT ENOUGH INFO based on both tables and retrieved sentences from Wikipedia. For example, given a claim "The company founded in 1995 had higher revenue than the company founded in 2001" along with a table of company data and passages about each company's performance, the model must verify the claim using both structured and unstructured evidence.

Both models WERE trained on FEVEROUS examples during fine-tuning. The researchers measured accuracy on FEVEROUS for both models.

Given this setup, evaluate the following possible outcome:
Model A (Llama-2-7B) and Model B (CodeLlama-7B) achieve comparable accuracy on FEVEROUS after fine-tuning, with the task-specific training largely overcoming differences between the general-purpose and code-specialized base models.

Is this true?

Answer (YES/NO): NO